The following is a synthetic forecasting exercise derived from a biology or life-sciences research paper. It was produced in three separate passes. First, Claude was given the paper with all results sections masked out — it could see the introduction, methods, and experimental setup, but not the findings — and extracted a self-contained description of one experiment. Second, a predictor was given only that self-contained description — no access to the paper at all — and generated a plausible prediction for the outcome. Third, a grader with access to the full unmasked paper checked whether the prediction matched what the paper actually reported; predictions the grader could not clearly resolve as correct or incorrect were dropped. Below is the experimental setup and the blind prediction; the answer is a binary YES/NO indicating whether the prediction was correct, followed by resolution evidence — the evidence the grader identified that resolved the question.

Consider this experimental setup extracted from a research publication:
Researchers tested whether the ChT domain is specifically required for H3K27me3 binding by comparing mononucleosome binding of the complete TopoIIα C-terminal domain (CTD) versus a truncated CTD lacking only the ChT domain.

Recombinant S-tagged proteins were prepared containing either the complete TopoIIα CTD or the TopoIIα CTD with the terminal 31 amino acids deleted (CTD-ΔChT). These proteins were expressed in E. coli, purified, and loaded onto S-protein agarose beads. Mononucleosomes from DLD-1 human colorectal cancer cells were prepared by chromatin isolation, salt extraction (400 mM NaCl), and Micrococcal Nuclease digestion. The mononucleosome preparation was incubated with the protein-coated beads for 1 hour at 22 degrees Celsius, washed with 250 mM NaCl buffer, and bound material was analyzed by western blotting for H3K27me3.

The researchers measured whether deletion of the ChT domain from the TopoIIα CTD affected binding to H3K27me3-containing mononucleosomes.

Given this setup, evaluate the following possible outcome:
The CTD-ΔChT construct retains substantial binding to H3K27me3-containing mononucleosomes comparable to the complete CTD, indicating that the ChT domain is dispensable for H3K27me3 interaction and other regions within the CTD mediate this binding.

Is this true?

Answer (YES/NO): NO